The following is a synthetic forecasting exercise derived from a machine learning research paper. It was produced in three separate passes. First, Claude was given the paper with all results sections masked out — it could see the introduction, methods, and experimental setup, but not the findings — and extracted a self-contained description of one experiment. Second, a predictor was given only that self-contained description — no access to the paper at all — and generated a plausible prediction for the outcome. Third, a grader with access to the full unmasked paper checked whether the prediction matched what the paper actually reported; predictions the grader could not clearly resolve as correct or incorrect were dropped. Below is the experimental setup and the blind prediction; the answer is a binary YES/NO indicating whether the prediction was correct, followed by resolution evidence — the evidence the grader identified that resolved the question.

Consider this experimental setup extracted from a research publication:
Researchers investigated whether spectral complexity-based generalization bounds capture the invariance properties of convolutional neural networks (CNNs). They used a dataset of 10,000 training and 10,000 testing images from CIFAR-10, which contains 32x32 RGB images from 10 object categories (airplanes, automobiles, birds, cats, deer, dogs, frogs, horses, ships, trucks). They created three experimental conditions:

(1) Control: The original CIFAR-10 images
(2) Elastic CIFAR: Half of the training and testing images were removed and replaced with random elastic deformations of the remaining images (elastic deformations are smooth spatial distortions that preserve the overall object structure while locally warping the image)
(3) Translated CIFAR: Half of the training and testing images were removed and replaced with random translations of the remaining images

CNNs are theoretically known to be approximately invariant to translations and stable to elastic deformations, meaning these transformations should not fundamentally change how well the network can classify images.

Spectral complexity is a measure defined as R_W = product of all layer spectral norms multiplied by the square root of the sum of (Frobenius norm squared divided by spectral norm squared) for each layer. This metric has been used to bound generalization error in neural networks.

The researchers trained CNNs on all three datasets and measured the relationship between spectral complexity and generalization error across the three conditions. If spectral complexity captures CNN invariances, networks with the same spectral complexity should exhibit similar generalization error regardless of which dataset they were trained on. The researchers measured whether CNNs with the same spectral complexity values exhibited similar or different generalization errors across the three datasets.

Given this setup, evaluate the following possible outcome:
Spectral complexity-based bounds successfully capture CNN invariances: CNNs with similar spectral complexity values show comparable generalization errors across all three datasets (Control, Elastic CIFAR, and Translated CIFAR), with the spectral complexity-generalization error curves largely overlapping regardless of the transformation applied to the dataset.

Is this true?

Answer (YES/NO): NO